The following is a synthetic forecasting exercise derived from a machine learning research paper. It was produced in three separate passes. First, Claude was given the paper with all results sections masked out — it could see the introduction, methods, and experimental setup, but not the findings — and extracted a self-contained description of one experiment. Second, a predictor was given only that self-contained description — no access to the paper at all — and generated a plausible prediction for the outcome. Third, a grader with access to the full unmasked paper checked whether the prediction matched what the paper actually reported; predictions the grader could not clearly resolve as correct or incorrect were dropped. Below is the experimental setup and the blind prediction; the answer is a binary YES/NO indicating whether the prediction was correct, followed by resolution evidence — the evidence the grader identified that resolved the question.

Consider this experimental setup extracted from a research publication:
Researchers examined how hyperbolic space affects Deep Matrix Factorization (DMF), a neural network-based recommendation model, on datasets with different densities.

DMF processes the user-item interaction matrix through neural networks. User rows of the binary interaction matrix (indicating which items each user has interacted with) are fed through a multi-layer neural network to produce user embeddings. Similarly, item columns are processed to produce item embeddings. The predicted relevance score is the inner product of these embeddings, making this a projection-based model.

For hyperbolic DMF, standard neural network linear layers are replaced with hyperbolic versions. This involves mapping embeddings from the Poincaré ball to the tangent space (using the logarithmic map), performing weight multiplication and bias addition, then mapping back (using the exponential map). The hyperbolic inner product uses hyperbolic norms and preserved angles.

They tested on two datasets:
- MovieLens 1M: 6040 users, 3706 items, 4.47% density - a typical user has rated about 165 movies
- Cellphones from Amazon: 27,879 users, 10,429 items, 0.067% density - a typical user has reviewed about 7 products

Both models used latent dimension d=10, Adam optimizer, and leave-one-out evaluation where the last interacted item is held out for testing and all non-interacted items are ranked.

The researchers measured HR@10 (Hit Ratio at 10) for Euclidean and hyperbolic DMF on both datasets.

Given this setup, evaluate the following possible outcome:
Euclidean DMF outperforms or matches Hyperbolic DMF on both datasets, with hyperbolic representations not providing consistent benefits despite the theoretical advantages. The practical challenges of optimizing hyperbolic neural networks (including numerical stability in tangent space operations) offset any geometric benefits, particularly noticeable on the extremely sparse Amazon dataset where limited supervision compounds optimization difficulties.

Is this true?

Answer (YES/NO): YES